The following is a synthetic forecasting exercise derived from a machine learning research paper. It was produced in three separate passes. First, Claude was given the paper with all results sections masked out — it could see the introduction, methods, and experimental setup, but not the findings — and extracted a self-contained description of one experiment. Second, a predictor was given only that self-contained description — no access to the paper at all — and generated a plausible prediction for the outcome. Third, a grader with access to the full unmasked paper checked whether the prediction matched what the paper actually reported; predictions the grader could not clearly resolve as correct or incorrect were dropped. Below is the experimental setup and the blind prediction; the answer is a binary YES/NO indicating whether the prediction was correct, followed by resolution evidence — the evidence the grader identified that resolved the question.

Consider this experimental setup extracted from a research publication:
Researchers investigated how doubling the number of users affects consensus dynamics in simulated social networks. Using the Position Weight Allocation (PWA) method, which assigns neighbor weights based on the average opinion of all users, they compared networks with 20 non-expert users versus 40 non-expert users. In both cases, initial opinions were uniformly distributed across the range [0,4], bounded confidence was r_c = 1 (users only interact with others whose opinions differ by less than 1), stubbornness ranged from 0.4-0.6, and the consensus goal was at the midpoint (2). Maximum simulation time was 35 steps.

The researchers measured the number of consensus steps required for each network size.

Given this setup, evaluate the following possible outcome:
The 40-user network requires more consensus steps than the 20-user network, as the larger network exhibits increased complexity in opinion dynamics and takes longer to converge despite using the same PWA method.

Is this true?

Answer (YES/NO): NO